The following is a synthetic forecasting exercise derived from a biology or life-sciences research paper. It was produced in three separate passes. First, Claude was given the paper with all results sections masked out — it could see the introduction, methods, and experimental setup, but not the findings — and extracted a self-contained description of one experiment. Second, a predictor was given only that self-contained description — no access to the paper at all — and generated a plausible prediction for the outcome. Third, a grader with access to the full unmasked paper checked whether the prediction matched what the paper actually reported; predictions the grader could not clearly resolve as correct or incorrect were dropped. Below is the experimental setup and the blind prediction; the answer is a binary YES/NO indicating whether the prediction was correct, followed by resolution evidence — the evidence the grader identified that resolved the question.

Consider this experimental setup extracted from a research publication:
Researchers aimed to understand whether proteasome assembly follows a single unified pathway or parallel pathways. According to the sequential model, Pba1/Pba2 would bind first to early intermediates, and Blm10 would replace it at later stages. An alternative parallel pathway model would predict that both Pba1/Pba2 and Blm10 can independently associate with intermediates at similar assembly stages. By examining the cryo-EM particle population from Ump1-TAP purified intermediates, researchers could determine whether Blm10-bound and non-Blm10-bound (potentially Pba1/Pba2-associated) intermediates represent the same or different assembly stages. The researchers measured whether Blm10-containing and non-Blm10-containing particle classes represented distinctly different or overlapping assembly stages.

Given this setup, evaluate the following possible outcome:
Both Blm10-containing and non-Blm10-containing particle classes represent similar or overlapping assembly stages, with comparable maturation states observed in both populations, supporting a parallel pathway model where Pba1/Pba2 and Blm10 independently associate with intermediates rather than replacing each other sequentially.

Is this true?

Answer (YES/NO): YES